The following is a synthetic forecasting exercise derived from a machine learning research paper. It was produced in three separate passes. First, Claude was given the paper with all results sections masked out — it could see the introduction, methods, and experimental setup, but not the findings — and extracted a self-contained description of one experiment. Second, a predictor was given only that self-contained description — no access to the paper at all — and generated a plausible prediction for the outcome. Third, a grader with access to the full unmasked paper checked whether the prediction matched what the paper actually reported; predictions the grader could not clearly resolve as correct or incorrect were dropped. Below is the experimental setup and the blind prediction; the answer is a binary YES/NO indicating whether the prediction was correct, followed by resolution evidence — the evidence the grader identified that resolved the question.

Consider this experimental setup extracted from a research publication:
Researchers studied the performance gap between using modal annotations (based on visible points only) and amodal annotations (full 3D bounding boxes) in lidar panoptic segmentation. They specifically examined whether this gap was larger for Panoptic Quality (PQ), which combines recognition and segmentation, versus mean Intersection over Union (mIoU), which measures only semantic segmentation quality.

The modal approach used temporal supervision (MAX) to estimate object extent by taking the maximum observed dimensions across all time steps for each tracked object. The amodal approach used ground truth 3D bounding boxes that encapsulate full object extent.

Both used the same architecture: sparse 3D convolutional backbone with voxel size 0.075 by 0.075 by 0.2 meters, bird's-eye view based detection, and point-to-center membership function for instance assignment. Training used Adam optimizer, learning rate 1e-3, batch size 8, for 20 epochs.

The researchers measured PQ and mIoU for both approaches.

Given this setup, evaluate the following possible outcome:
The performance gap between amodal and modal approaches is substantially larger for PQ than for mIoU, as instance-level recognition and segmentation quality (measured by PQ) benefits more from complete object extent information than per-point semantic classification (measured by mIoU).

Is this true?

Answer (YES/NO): NO